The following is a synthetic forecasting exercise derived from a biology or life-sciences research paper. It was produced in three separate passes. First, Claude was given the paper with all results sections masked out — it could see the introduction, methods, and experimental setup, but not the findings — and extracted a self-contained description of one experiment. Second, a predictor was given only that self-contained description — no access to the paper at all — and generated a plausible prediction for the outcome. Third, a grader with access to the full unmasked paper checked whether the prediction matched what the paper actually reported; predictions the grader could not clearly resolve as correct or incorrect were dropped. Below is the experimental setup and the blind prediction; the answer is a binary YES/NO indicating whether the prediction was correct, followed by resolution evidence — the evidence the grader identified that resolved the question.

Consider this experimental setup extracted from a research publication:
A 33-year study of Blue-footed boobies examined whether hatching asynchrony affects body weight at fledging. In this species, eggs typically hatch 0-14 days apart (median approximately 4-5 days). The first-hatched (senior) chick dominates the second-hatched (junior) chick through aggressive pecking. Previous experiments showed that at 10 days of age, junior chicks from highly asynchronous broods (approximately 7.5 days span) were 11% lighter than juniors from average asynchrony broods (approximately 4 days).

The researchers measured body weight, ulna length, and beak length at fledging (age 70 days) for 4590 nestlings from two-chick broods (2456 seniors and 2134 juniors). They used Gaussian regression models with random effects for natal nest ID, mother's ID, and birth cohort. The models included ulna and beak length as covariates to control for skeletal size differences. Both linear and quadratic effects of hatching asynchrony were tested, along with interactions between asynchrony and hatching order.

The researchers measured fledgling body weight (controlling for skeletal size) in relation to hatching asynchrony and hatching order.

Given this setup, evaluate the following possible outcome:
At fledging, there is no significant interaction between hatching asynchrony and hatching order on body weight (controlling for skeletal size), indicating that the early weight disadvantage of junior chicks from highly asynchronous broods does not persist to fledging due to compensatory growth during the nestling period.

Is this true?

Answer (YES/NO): YES